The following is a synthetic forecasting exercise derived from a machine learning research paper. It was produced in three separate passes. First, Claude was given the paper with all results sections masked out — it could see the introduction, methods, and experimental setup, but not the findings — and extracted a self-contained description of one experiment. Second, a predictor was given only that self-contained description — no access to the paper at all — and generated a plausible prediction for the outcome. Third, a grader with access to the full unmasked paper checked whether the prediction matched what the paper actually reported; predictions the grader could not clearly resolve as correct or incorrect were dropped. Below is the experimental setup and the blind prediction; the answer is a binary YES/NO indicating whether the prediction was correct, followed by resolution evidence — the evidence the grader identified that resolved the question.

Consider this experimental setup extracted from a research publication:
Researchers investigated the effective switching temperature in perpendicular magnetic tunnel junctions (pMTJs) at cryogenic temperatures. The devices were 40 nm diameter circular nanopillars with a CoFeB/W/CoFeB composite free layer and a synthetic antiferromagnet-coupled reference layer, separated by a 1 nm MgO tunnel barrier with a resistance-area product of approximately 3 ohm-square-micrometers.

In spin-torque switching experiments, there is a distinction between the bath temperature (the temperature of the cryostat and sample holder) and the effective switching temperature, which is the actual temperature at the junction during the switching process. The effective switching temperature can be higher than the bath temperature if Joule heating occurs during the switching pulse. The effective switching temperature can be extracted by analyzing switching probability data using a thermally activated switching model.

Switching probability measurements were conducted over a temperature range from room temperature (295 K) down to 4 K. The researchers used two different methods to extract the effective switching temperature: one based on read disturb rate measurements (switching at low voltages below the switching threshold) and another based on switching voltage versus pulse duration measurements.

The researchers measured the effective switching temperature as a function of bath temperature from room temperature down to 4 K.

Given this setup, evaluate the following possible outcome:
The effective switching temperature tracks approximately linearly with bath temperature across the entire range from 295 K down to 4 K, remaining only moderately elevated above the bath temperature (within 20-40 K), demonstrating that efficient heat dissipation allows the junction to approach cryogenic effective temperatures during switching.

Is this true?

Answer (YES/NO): NO